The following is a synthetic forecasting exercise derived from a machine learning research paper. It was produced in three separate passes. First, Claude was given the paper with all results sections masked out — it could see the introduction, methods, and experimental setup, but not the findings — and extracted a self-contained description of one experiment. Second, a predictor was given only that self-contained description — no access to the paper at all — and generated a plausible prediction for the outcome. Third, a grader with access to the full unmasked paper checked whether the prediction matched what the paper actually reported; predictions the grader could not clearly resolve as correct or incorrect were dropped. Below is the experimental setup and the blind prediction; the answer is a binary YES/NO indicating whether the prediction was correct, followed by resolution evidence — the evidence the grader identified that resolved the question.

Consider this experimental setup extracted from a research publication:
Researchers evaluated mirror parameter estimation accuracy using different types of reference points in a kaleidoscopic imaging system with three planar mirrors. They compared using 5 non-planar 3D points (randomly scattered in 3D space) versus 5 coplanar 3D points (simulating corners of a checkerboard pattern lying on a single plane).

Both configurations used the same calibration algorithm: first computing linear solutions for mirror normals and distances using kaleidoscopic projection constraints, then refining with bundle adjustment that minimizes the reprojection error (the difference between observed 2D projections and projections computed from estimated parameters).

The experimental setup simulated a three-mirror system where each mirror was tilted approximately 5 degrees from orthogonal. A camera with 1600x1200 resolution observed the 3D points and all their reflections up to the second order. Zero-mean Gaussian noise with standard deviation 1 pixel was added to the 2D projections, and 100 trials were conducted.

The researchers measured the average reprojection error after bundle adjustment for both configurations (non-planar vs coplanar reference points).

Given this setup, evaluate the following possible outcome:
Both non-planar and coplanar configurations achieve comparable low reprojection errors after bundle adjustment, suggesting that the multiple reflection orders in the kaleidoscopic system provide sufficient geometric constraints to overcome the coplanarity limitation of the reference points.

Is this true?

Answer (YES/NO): YES